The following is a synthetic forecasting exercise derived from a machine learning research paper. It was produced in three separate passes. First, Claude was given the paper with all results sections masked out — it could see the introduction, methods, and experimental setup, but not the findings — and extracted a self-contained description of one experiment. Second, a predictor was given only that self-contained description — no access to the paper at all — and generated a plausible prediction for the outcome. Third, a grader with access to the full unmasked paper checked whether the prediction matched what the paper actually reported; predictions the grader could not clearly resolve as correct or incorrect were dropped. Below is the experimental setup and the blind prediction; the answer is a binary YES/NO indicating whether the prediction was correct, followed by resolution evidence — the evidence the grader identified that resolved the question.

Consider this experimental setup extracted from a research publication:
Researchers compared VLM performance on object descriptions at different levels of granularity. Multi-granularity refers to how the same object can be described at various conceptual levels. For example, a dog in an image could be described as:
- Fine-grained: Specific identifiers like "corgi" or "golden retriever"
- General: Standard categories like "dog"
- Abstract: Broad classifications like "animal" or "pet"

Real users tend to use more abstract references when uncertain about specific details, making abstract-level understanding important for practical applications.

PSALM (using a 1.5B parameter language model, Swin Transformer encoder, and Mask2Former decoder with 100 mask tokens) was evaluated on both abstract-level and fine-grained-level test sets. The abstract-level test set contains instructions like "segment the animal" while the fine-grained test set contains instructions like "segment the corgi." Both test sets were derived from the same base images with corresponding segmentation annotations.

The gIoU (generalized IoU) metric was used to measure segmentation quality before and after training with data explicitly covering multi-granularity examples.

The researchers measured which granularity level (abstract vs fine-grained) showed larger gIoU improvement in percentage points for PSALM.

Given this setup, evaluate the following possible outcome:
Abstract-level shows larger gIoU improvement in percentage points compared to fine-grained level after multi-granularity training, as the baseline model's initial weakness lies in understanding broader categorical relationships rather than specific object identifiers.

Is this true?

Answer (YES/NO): YES